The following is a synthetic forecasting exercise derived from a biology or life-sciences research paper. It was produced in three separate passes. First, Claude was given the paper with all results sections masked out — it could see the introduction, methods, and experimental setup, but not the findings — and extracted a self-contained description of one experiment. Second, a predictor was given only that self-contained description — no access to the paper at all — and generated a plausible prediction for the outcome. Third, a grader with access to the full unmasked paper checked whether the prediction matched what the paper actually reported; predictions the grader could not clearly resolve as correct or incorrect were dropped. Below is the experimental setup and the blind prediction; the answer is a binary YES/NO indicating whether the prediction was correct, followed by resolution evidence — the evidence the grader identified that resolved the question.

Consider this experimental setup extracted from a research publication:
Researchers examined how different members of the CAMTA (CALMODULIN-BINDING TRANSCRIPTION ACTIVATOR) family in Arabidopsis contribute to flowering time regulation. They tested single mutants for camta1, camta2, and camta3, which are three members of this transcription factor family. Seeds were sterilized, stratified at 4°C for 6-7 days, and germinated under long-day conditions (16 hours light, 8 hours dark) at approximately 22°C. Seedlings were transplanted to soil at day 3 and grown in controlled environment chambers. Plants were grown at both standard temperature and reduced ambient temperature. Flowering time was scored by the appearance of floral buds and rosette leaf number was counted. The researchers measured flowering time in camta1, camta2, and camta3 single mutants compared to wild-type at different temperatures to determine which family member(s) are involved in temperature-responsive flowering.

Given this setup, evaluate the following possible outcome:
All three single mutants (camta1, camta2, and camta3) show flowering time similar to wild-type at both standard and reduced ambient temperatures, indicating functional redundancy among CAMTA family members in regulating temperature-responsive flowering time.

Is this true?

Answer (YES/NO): NO